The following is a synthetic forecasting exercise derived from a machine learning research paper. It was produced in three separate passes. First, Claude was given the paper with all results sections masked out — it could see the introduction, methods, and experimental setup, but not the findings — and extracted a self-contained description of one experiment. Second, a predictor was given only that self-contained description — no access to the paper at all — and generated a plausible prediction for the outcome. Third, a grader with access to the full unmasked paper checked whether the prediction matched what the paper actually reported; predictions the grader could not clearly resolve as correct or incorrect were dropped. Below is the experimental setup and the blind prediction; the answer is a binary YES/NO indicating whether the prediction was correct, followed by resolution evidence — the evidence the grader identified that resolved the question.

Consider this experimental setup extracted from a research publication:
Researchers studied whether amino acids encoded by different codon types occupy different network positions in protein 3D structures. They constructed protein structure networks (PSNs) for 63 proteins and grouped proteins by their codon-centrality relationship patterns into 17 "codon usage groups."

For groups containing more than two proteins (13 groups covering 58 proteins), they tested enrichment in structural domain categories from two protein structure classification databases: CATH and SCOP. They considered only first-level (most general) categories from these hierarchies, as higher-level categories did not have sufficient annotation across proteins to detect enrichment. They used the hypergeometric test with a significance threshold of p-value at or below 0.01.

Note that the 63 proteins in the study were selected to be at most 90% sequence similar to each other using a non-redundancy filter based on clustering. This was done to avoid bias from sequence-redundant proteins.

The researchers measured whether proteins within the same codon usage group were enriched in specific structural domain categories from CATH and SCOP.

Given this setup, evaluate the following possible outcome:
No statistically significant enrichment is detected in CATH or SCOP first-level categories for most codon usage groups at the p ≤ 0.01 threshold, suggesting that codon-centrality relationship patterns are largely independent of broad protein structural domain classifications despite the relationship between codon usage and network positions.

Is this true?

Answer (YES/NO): YES